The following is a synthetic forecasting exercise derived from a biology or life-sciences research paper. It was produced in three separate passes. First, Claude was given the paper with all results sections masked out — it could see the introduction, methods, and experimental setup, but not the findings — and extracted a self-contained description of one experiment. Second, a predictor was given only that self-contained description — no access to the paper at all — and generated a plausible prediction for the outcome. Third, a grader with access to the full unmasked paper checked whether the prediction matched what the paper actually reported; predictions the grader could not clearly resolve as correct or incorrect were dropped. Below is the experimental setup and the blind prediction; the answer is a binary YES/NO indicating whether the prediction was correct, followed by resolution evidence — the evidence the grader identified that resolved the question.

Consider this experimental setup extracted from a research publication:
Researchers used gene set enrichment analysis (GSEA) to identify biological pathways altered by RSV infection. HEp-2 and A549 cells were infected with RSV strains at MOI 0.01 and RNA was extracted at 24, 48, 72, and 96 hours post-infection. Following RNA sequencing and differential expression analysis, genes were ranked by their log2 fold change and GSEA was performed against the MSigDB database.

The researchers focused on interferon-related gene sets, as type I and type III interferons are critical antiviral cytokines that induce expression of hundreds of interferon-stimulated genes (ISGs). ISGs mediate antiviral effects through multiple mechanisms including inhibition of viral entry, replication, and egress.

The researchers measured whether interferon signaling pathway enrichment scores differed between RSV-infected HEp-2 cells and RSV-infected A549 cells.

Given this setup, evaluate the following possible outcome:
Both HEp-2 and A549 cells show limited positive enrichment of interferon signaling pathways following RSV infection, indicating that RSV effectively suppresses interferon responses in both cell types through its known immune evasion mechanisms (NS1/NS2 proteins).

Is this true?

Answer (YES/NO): NO